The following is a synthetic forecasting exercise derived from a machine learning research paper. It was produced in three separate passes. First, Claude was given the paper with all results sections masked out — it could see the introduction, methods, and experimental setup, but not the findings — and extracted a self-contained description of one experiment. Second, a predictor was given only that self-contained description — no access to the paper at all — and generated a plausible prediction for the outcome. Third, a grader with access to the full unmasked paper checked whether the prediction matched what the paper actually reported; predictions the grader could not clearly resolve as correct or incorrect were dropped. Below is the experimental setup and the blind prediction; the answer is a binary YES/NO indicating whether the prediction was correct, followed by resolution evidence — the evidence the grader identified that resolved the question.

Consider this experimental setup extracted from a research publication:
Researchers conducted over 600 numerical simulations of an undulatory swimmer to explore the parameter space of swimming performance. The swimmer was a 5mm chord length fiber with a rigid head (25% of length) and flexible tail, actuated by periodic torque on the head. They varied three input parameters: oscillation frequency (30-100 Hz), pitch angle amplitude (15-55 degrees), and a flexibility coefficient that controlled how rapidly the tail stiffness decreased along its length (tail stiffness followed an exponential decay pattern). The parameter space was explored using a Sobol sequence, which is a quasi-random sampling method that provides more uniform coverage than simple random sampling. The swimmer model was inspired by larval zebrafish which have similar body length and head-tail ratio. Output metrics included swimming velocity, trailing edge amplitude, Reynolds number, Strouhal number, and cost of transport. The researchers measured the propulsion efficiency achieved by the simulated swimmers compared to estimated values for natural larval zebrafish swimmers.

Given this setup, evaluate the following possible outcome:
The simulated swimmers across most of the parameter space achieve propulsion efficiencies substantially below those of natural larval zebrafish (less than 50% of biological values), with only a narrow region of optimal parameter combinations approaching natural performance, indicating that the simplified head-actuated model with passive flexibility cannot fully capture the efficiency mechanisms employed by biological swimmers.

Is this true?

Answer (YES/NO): NO